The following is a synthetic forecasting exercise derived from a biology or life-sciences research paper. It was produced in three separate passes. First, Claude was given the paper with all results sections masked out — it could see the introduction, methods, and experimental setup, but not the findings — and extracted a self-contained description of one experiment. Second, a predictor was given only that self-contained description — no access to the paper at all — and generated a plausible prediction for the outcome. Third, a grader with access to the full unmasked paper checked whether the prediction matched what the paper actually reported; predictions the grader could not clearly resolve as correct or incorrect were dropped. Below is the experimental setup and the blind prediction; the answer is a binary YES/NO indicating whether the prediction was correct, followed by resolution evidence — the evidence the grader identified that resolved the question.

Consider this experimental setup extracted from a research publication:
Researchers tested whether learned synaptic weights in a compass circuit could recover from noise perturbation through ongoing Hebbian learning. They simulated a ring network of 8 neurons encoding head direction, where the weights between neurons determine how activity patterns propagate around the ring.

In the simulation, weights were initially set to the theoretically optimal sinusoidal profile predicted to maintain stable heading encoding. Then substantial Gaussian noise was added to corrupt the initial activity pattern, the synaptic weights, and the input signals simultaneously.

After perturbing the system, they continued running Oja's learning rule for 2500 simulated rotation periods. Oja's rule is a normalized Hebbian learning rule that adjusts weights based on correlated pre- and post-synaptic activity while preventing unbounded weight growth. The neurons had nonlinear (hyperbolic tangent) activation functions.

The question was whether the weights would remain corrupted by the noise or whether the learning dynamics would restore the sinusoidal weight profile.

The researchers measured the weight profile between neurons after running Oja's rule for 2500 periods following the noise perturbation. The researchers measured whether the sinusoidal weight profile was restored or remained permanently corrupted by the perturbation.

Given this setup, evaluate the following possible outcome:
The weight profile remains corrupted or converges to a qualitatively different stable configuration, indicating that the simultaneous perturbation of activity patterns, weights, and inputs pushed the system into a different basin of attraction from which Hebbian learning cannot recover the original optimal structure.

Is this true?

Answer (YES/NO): NO